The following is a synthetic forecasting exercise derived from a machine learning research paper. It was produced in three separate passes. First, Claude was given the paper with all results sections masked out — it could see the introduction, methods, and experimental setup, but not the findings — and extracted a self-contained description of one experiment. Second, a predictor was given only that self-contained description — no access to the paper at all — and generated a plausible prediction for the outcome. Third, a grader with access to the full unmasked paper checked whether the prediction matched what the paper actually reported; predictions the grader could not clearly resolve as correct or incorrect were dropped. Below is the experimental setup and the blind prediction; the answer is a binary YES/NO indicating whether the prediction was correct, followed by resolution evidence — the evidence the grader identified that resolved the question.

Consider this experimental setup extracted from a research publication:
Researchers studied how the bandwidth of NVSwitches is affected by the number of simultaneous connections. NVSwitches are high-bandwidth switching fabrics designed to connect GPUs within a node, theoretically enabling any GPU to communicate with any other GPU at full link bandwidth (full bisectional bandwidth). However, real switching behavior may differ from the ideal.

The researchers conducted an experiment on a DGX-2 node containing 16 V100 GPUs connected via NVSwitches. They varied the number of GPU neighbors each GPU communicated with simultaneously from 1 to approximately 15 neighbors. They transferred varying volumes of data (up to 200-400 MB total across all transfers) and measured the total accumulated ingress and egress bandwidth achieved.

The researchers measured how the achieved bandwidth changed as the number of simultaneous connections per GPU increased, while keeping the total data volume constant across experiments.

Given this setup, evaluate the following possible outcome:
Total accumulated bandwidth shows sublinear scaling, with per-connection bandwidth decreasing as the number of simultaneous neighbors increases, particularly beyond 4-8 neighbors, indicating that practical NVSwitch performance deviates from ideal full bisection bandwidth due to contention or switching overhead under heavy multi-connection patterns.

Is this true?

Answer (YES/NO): NO